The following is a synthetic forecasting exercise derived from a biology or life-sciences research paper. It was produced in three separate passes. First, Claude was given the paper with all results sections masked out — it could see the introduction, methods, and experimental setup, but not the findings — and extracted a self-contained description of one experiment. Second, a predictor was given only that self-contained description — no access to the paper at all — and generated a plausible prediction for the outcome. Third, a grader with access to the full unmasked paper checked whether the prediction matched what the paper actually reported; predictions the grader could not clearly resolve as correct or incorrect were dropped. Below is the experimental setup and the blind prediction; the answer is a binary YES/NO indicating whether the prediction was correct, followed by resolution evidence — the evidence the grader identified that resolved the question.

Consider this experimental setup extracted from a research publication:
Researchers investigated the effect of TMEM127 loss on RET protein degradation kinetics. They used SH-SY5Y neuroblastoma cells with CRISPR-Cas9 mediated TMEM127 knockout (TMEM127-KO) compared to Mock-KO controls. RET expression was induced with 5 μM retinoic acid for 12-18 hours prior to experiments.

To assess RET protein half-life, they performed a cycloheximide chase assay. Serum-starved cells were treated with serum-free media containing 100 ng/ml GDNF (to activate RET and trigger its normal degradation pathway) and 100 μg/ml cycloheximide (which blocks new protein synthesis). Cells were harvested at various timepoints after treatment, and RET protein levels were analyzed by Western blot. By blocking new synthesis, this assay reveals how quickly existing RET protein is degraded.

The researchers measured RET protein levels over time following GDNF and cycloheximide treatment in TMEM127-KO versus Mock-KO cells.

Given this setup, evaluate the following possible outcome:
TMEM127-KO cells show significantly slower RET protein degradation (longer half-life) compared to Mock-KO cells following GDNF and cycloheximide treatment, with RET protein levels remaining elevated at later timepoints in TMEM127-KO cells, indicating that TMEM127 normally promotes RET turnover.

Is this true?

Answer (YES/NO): YES